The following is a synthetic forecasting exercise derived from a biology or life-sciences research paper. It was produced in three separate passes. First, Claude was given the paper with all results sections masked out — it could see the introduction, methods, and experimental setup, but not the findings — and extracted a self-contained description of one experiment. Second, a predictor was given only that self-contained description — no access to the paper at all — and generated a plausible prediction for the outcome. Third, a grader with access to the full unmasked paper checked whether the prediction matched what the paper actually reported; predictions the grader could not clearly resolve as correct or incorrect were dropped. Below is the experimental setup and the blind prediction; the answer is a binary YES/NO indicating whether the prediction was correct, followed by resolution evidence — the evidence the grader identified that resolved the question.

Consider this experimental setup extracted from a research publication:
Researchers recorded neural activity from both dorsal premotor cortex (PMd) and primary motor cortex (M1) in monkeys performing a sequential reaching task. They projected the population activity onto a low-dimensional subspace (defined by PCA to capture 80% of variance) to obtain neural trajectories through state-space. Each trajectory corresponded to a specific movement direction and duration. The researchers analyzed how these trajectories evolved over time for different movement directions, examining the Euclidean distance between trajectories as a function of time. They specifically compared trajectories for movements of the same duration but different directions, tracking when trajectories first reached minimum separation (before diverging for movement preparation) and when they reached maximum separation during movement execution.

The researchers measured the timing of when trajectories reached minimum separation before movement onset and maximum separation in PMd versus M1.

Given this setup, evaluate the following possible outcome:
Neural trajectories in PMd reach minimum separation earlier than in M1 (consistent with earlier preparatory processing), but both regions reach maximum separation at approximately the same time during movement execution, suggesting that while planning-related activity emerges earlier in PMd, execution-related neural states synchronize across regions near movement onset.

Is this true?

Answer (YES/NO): NO